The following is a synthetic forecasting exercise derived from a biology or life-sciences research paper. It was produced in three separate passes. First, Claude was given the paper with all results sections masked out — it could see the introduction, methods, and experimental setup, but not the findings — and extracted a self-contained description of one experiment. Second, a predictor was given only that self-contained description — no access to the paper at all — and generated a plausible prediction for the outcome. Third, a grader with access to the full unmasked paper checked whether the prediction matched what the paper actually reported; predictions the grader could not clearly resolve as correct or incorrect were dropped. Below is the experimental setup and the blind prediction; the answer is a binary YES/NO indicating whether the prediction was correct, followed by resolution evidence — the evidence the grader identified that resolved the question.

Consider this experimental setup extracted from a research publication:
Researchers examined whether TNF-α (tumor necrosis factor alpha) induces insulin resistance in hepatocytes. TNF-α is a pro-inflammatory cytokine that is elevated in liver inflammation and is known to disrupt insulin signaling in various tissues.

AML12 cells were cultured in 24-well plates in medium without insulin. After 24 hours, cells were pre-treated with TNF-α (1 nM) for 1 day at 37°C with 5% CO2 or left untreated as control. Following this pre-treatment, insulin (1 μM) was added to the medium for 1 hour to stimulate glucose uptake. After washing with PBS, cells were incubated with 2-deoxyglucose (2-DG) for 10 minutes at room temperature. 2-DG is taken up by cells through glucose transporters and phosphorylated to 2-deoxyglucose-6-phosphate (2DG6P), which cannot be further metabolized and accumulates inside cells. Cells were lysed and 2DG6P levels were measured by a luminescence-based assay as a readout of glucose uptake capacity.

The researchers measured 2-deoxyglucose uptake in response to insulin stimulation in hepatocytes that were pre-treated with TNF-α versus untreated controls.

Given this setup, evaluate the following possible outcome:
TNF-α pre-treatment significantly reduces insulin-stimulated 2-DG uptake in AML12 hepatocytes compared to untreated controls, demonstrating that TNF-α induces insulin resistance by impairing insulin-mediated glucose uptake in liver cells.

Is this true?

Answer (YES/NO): YES